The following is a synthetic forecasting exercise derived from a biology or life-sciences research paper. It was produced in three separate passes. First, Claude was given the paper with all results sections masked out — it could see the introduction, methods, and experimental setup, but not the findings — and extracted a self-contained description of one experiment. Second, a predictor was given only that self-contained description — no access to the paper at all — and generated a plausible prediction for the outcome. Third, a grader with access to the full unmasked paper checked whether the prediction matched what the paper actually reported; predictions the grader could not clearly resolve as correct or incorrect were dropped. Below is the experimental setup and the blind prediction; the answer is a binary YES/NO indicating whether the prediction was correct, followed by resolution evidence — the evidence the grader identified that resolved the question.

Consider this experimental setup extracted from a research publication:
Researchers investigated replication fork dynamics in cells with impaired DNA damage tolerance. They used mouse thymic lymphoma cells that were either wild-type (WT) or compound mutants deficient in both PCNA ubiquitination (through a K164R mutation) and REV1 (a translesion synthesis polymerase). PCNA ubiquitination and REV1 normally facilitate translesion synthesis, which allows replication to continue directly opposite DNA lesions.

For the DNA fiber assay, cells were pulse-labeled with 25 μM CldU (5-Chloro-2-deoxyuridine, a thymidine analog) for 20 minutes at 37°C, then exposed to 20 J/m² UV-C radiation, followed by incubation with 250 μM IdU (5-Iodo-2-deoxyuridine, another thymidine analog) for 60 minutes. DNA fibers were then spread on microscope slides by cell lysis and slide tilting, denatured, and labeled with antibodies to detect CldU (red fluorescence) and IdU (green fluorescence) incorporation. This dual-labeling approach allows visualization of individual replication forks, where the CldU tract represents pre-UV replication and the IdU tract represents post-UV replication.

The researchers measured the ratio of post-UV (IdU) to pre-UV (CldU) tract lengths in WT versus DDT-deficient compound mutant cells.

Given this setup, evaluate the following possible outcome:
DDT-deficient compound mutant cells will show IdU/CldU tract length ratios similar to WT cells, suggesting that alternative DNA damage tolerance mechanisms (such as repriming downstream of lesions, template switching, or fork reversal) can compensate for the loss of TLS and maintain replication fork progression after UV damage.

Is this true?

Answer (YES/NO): NO